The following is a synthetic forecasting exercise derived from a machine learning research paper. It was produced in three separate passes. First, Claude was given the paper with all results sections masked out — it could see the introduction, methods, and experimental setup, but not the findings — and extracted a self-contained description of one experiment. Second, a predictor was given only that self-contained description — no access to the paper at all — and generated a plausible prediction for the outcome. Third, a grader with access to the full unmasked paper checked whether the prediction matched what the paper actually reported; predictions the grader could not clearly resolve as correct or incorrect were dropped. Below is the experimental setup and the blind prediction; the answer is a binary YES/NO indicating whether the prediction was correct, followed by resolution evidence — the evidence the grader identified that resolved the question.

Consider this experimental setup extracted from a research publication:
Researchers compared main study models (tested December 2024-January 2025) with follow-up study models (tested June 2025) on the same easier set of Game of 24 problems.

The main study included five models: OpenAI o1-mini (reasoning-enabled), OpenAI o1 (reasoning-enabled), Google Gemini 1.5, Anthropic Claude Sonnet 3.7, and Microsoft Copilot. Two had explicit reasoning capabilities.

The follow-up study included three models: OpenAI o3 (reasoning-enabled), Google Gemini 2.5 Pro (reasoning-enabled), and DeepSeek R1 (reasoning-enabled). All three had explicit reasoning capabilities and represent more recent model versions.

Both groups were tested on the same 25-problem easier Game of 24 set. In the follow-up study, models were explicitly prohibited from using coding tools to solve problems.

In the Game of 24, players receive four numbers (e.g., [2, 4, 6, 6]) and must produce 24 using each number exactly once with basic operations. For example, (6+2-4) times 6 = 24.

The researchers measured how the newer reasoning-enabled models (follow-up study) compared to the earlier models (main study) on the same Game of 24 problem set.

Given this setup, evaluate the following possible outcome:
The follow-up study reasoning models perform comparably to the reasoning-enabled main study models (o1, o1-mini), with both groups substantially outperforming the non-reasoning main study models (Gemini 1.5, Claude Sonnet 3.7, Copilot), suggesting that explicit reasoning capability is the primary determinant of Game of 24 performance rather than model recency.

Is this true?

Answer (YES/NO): NO